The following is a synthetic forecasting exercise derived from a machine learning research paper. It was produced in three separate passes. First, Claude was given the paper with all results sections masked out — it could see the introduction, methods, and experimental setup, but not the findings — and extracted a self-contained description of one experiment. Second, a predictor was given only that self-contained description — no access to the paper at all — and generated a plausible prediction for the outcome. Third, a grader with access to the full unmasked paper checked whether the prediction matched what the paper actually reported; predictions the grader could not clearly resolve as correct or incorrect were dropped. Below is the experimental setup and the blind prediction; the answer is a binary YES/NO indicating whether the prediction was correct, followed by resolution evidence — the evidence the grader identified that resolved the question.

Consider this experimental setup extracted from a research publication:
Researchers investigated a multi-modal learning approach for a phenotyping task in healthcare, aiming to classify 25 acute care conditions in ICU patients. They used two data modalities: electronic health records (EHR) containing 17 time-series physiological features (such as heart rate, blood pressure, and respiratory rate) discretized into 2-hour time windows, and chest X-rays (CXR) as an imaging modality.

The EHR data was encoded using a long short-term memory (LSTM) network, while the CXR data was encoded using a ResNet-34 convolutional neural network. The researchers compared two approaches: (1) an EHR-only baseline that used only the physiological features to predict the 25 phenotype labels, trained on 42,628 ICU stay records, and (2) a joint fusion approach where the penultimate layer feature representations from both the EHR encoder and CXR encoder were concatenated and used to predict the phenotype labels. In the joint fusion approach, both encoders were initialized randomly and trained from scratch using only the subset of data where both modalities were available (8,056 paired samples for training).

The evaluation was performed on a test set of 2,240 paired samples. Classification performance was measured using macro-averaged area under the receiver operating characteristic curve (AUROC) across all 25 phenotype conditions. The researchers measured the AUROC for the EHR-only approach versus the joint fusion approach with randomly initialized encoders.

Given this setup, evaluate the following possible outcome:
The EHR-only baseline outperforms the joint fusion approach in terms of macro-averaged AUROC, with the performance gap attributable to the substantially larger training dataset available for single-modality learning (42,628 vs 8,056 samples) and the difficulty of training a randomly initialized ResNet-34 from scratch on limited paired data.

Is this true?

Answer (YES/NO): YES